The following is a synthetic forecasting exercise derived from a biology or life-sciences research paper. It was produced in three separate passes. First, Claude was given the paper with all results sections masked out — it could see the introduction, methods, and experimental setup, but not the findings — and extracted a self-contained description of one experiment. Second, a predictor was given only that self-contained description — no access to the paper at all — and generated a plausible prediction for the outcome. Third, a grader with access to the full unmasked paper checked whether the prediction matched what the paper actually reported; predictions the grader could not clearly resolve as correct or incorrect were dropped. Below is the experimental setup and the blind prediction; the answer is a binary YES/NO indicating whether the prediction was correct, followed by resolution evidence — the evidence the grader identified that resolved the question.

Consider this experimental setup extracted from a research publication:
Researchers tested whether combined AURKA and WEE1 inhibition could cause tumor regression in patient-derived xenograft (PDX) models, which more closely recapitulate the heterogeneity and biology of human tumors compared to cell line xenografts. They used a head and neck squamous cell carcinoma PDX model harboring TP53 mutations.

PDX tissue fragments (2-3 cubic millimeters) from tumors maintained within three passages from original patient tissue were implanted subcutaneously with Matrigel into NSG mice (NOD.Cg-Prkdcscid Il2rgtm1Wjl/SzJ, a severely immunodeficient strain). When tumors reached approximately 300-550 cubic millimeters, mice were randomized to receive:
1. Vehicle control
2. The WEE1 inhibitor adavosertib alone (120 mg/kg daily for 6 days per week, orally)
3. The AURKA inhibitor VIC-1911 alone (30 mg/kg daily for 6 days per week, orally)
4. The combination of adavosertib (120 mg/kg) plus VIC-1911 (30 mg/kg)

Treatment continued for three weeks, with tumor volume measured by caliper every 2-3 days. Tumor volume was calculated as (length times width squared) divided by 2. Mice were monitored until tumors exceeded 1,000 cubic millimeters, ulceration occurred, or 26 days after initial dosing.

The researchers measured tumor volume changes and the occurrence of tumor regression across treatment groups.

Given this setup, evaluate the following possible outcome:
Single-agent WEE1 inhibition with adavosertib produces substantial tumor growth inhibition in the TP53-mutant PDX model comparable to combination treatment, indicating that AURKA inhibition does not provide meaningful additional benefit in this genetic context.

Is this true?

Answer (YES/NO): NO